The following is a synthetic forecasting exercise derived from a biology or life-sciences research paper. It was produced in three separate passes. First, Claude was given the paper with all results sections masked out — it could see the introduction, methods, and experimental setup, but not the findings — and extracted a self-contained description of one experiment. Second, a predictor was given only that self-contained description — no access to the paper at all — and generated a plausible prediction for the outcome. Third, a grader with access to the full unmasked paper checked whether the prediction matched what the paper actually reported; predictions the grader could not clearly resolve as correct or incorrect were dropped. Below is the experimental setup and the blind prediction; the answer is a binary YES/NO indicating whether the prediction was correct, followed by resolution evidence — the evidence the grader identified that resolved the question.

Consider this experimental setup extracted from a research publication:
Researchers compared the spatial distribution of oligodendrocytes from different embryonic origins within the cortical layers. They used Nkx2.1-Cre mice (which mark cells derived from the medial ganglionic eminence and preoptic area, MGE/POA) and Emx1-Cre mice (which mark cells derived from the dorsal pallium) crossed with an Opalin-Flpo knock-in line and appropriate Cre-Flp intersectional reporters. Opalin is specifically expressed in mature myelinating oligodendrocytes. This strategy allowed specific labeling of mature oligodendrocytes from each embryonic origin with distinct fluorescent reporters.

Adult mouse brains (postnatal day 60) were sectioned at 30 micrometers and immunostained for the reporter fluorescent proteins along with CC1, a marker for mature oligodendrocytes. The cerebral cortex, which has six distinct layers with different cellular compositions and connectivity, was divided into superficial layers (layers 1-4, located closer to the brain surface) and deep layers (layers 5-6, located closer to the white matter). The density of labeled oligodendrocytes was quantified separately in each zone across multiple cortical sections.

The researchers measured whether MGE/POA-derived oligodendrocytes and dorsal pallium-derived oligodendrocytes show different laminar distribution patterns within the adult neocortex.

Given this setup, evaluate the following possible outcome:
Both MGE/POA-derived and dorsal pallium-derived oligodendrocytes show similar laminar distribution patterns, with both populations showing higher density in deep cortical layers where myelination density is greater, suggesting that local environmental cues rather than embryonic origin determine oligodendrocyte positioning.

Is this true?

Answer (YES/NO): NO